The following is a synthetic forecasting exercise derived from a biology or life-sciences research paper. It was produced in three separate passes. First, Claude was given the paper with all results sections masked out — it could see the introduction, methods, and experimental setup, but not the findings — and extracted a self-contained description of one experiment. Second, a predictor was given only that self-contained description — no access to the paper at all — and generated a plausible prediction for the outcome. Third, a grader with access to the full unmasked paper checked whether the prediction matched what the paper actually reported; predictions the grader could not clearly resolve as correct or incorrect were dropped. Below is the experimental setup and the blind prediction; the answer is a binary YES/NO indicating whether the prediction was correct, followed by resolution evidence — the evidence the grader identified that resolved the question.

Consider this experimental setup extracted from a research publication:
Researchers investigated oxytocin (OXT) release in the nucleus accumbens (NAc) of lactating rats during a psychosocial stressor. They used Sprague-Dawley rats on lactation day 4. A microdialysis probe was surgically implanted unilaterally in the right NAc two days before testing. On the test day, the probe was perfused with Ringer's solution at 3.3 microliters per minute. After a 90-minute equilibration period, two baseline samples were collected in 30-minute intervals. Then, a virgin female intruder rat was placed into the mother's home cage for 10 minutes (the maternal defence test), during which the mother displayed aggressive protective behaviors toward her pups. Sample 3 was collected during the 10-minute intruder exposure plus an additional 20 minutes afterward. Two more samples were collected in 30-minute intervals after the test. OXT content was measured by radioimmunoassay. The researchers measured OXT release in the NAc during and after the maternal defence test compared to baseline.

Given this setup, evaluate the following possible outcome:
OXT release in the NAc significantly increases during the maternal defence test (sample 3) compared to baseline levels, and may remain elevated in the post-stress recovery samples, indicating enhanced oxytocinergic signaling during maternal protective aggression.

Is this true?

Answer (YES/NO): YES